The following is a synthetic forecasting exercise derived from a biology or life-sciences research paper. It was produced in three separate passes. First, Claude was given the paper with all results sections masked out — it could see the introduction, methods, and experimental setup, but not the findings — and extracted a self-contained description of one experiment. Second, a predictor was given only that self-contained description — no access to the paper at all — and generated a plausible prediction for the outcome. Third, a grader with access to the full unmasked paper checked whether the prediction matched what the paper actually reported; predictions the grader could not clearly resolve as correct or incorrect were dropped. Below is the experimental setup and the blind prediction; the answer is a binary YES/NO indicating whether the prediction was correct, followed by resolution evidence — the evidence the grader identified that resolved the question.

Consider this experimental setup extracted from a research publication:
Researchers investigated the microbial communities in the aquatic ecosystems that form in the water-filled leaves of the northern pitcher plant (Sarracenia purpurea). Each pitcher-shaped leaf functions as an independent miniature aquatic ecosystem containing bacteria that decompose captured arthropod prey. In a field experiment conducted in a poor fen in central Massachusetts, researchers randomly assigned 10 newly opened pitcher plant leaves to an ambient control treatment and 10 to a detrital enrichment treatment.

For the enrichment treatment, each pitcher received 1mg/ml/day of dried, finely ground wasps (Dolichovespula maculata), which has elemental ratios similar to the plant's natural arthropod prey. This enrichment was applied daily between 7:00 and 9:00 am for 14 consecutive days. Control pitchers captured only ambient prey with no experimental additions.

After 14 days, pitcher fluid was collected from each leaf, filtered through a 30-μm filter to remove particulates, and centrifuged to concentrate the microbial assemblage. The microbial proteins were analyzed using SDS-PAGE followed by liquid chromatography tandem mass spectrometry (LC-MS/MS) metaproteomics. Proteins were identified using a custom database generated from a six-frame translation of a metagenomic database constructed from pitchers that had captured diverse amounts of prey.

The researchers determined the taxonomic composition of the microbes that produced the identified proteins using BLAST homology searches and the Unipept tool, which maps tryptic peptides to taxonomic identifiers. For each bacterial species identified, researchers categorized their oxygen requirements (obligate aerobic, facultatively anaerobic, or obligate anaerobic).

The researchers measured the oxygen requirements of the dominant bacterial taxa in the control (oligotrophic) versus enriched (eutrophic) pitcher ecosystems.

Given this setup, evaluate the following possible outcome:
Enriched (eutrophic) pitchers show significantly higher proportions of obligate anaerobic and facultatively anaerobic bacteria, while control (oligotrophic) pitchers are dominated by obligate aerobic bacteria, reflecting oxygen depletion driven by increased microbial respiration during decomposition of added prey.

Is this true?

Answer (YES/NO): NO